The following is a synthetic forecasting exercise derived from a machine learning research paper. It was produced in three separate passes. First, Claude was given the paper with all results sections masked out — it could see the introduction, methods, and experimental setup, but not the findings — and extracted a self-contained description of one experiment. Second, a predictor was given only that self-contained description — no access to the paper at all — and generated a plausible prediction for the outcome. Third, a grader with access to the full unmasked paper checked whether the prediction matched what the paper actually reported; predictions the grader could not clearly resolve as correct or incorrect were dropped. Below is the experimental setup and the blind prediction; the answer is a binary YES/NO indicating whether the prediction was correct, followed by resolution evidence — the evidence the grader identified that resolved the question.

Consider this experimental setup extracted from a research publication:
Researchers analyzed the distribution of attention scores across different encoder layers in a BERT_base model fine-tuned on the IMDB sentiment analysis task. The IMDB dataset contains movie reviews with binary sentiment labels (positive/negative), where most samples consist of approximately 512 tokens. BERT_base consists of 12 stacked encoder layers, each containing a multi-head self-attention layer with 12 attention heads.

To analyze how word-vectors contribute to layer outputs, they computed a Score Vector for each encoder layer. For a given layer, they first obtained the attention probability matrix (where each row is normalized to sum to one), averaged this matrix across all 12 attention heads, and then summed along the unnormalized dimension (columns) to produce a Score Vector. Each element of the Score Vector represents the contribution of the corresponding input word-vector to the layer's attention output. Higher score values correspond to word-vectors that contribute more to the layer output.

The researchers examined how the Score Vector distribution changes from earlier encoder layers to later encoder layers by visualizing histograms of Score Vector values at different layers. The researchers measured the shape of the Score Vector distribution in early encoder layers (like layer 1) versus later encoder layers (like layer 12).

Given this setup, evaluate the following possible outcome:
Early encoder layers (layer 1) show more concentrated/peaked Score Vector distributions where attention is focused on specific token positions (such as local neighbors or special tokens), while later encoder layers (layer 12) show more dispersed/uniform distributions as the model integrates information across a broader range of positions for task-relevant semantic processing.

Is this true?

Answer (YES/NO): NO